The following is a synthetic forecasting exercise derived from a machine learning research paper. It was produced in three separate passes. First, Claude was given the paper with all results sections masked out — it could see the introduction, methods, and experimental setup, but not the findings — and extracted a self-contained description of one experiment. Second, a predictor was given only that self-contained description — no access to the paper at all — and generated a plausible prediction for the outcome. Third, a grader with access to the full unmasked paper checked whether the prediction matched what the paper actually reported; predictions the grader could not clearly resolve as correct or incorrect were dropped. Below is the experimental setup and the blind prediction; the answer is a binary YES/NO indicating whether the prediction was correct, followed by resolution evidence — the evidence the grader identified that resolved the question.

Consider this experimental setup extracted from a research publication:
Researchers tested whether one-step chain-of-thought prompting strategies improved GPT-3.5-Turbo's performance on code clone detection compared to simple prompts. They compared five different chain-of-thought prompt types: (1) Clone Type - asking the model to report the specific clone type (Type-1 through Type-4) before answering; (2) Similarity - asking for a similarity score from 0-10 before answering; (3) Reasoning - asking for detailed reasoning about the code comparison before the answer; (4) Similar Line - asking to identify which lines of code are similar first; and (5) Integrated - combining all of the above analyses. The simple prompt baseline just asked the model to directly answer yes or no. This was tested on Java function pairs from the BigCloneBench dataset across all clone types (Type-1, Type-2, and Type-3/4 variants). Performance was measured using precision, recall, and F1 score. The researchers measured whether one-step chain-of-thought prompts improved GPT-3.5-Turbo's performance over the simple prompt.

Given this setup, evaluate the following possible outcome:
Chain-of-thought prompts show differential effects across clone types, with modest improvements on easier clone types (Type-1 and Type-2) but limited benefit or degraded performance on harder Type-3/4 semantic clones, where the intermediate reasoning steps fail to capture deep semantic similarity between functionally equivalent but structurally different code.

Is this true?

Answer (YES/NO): NO